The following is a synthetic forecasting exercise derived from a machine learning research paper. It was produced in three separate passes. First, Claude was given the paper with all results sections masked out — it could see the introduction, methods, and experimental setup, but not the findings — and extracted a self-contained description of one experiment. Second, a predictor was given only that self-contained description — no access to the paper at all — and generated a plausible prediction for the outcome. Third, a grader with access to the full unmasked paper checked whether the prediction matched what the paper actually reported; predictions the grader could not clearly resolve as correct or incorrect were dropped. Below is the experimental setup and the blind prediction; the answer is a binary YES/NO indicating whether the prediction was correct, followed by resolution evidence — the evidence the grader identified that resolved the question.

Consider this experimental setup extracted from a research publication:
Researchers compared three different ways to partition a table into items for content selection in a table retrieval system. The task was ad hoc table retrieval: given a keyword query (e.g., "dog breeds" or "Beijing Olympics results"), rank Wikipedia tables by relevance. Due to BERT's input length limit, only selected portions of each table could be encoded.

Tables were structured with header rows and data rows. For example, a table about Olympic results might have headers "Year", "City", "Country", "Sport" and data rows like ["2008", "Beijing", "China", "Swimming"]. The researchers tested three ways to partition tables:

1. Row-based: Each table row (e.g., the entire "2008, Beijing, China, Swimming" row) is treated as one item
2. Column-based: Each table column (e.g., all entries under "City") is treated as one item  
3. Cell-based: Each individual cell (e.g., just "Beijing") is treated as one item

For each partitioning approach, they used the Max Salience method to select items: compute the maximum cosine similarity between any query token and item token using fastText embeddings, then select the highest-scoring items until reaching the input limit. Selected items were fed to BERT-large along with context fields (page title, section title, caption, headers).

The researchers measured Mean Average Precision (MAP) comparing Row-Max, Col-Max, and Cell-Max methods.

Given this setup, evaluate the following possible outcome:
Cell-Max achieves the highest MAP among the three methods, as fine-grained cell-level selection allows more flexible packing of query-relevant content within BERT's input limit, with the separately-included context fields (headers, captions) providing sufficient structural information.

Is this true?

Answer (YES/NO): NO